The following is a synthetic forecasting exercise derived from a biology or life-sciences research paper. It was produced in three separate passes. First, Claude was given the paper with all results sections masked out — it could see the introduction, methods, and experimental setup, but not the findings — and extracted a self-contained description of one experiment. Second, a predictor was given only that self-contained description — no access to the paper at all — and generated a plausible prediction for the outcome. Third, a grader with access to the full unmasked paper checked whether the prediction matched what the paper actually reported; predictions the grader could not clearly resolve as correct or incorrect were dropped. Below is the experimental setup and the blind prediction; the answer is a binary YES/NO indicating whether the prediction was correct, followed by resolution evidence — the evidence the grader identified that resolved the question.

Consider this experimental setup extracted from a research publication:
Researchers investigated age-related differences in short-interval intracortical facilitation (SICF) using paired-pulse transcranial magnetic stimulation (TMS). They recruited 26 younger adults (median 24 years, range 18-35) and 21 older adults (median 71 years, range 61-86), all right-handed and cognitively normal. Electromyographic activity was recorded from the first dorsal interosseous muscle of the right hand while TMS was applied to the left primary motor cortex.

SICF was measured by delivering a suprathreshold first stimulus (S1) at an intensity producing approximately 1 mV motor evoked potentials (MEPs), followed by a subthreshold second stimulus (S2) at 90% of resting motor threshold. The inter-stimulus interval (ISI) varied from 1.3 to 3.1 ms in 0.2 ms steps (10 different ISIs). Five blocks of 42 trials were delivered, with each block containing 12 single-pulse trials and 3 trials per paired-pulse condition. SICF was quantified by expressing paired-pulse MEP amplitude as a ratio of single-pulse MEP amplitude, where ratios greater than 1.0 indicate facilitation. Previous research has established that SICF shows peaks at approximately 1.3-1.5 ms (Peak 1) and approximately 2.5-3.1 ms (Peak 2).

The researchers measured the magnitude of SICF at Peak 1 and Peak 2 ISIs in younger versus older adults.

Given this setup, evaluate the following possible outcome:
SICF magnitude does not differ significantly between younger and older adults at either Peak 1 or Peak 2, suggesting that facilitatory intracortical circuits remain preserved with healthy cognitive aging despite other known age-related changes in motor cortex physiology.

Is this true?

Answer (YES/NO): NO